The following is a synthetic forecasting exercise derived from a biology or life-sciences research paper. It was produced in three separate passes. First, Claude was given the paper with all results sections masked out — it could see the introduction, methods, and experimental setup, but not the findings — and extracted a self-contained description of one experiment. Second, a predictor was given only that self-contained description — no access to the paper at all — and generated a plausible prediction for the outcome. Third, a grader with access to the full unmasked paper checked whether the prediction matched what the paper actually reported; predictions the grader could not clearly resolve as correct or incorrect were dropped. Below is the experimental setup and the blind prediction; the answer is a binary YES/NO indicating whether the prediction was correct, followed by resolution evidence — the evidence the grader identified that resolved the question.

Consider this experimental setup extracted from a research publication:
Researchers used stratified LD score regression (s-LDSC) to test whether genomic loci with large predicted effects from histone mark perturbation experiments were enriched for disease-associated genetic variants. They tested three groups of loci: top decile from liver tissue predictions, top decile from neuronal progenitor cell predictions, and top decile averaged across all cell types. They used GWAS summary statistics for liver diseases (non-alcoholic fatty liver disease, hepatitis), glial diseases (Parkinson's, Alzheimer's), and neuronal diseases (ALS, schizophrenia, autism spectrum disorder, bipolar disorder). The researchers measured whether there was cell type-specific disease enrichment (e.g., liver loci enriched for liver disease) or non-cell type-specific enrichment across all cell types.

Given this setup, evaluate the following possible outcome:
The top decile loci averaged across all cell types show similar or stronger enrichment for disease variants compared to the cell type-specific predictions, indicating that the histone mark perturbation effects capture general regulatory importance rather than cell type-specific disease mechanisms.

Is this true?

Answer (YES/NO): YES